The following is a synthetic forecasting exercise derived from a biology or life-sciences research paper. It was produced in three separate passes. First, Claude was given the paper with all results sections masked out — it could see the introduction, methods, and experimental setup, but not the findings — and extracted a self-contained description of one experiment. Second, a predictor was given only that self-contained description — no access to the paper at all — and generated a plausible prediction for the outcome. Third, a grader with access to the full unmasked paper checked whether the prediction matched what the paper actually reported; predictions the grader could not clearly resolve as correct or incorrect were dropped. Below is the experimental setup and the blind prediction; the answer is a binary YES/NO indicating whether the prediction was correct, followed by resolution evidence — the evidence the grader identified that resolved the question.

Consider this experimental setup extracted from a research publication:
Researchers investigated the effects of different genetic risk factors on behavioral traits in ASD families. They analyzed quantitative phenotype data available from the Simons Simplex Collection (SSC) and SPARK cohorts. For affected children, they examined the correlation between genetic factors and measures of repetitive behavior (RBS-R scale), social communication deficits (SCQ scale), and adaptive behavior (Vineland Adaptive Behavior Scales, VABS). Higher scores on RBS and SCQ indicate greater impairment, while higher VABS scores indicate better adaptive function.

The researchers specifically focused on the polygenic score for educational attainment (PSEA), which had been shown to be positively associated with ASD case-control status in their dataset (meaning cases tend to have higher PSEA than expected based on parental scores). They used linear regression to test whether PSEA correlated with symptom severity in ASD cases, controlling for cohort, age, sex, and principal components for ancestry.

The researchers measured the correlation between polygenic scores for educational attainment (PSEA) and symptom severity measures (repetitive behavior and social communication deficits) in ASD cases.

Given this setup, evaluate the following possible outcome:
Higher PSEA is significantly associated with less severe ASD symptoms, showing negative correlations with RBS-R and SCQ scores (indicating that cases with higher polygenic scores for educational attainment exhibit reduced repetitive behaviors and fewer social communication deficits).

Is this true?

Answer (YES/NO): YES